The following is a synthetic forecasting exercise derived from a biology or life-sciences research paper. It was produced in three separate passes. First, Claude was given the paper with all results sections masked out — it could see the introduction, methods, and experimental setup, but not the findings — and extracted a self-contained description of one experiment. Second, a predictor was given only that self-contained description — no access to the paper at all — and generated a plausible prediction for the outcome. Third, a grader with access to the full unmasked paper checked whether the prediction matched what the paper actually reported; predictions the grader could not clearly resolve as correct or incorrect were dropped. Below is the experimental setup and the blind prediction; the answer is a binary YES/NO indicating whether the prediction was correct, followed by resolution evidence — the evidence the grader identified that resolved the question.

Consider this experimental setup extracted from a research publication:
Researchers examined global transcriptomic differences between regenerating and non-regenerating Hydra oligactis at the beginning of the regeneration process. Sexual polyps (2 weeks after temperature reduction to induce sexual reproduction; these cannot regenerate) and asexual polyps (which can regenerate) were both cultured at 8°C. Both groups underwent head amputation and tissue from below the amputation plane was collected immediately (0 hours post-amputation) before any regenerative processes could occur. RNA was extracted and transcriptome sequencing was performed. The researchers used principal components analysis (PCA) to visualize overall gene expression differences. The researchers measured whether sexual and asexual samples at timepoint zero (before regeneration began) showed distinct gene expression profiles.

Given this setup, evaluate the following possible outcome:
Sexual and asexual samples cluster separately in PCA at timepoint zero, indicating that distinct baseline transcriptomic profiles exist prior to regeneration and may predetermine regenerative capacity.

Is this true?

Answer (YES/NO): YES